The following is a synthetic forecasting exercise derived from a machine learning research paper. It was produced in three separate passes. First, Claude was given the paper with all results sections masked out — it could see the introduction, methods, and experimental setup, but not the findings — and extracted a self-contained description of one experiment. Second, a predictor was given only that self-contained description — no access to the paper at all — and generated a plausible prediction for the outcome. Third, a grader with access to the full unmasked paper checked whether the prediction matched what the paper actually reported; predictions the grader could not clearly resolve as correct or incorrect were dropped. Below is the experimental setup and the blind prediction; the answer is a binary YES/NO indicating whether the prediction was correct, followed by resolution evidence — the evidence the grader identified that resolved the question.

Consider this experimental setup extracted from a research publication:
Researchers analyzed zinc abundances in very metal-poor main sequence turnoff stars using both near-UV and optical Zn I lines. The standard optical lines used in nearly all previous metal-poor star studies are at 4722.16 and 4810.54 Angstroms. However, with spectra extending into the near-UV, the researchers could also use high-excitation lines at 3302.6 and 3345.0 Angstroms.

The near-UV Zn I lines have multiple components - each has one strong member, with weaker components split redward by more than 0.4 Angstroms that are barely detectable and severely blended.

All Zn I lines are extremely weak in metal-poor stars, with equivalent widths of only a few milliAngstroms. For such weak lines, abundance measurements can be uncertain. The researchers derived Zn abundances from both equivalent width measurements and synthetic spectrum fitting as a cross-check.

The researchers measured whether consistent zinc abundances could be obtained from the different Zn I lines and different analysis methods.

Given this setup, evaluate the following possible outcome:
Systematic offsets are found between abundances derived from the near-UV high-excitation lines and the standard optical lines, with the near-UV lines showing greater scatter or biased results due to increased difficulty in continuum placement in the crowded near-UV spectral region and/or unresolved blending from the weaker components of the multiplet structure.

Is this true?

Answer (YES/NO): NO